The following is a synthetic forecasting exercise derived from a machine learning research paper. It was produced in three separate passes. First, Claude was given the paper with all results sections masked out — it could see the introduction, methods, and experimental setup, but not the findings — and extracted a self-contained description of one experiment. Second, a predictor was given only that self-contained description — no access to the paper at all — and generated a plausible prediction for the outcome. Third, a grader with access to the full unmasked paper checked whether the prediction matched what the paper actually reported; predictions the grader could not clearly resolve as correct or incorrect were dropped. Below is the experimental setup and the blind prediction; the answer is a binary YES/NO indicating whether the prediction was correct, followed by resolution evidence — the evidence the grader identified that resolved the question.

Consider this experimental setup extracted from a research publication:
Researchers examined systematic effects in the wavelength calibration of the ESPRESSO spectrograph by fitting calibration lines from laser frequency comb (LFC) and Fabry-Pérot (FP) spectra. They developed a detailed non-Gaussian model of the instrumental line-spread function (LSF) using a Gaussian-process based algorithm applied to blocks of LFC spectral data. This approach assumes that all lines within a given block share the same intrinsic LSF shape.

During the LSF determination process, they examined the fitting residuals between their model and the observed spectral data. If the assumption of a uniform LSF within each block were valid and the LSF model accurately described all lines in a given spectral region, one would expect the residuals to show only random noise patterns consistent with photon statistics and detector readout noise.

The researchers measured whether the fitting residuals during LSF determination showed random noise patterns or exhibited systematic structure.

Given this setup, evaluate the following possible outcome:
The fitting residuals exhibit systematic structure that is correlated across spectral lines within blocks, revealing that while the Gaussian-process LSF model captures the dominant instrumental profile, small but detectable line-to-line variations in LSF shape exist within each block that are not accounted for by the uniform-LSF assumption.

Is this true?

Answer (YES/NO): YES